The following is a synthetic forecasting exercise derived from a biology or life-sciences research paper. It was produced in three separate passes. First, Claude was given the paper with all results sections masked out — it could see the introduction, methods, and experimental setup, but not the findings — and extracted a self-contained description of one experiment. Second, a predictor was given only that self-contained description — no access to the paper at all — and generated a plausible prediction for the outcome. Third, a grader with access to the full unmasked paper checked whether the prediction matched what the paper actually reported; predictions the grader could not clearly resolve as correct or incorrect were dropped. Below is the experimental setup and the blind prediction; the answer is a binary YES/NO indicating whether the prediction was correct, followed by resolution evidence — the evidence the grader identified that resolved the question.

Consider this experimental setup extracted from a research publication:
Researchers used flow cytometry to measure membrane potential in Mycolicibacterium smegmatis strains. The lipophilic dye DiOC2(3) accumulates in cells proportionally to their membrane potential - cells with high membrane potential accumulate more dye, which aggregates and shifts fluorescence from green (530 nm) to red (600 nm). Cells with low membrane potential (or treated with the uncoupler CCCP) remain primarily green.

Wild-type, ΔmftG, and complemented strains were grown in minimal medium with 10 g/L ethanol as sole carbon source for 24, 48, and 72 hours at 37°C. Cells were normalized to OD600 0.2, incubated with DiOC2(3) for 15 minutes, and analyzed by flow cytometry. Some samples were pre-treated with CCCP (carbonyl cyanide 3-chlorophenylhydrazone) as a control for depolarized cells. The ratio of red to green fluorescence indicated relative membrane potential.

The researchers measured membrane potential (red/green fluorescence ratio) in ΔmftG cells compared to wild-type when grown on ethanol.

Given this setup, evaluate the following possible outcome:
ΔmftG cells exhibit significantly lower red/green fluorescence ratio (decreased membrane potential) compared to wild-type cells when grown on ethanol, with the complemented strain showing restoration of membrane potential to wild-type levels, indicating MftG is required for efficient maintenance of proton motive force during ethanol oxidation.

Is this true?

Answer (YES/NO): NO